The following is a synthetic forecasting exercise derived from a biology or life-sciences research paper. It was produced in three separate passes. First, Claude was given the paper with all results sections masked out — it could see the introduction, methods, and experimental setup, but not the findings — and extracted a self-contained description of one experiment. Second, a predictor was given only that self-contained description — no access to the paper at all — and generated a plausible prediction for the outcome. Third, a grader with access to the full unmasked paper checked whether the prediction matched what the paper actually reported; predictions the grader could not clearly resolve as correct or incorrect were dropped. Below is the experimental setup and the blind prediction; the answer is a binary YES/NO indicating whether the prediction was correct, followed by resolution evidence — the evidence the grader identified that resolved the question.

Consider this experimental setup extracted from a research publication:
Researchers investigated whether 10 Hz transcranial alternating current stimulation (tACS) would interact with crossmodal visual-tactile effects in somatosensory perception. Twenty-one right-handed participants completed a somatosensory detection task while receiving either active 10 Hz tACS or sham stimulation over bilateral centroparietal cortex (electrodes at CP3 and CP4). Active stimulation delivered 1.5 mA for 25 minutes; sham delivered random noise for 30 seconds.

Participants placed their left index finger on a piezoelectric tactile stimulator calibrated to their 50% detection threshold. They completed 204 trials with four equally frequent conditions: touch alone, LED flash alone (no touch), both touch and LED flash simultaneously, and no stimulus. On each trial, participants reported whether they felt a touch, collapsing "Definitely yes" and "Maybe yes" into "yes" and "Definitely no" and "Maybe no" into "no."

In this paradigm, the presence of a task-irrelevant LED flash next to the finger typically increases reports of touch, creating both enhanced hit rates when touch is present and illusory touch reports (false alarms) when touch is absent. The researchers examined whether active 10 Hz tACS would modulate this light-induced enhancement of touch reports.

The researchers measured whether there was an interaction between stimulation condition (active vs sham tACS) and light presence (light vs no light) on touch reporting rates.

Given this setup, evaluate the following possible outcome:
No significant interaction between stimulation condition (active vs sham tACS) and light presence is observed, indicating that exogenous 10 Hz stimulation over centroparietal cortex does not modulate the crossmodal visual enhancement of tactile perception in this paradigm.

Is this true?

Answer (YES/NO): NO